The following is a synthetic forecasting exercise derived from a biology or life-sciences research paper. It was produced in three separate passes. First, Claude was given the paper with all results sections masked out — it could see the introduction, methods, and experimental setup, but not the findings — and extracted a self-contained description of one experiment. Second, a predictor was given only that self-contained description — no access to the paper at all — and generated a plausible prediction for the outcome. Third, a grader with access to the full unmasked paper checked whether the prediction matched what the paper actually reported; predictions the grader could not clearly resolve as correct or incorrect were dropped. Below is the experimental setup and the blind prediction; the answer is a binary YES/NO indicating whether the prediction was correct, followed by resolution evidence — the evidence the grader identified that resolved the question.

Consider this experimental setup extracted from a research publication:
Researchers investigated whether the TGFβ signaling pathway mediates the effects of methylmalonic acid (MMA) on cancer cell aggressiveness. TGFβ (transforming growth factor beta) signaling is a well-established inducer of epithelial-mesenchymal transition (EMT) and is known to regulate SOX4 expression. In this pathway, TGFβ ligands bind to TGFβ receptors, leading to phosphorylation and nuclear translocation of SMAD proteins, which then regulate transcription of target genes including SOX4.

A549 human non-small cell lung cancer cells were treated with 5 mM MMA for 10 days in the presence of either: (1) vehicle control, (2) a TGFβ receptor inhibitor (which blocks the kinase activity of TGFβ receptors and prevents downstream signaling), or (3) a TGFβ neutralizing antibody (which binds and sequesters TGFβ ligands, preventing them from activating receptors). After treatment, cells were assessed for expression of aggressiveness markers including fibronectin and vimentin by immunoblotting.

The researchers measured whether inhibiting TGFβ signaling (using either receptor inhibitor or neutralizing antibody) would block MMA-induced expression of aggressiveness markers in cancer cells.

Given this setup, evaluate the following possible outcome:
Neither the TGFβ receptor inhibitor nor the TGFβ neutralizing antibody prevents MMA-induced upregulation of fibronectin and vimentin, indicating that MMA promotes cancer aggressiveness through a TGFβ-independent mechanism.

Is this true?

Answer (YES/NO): NO